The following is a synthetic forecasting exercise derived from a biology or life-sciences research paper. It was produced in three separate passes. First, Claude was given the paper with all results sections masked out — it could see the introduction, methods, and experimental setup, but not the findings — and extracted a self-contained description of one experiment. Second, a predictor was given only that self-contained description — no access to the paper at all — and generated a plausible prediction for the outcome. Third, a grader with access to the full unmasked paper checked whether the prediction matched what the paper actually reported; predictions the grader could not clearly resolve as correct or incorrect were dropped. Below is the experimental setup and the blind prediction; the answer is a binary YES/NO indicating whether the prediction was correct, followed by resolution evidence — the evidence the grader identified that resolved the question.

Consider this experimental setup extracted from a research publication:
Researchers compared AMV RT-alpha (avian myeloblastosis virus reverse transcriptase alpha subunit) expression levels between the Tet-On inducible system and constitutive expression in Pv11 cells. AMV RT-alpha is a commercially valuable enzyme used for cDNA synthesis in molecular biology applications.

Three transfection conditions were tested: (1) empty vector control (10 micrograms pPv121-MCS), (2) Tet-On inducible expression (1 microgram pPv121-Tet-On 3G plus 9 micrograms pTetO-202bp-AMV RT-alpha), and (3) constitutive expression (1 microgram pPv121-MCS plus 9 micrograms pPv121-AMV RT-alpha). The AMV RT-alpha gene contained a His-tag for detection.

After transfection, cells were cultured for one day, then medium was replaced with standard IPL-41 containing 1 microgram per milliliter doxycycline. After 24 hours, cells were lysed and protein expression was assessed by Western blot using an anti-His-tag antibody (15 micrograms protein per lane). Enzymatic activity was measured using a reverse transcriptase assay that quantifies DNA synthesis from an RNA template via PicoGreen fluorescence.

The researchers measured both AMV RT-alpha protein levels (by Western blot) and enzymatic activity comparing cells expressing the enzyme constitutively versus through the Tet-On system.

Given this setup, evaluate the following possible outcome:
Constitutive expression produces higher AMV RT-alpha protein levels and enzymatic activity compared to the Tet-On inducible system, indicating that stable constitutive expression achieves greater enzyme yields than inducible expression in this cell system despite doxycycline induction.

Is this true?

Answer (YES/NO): YES